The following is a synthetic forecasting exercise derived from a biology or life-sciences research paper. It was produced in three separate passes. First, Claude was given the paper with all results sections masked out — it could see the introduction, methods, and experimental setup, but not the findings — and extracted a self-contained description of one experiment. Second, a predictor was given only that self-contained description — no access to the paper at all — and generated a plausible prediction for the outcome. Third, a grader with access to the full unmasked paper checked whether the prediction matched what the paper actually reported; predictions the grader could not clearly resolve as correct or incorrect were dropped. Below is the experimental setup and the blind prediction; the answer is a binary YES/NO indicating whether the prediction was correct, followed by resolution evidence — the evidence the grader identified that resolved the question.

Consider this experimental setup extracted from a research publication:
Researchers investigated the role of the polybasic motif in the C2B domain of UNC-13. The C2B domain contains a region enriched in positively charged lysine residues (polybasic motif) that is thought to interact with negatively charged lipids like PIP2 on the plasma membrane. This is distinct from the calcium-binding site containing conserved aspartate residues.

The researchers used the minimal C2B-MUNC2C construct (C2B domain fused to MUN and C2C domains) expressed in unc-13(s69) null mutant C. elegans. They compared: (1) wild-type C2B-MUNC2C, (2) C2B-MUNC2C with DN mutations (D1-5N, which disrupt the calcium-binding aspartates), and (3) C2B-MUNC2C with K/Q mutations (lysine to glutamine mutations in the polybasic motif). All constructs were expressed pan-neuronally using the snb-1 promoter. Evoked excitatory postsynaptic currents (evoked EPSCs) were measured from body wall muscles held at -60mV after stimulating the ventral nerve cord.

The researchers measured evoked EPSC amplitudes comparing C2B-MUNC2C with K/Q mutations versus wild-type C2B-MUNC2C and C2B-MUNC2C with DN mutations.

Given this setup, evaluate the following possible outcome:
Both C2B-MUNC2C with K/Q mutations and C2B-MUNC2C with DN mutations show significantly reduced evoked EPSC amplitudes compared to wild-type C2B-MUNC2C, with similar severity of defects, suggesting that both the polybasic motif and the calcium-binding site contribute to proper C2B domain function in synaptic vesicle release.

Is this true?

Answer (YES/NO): NO